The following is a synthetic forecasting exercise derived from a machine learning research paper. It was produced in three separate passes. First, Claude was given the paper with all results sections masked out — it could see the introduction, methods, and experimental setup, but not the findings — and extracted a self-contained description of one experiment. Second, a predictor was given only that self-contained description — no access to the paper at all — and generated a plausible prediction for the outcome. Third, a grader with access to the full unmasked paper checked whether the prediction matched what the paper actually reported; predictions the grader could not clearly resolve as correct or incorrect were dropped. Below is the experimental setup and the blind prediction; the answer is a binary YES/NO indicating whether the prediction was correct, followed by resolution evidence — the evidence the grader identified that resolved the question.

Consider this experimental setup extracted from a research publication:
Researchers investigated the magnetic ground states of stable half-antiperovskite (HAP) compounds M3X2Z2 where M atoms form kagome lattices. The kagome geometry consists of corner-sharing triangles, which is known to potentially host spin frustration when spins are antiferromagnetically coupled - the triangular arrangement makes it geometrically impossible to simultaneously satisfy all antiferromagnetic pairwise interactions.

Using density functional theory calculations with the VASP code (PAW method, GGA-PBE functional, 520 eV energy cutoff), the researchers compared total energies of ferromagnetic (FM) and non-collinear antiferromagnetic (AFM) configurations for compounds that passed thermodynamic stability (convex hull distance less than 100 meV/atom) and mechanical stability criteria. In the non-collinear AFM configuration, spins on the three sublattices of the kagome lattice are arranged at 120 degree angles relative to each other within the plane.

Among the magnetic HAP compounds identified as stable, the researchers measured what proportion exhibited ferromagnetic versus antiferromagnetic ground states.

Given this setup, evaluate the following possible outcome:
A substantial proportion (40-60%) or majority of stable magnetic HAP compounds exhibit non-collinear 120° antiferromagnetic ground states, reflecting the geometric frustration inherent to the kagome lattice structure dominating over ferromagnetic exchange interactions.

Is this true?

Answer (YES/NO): YES